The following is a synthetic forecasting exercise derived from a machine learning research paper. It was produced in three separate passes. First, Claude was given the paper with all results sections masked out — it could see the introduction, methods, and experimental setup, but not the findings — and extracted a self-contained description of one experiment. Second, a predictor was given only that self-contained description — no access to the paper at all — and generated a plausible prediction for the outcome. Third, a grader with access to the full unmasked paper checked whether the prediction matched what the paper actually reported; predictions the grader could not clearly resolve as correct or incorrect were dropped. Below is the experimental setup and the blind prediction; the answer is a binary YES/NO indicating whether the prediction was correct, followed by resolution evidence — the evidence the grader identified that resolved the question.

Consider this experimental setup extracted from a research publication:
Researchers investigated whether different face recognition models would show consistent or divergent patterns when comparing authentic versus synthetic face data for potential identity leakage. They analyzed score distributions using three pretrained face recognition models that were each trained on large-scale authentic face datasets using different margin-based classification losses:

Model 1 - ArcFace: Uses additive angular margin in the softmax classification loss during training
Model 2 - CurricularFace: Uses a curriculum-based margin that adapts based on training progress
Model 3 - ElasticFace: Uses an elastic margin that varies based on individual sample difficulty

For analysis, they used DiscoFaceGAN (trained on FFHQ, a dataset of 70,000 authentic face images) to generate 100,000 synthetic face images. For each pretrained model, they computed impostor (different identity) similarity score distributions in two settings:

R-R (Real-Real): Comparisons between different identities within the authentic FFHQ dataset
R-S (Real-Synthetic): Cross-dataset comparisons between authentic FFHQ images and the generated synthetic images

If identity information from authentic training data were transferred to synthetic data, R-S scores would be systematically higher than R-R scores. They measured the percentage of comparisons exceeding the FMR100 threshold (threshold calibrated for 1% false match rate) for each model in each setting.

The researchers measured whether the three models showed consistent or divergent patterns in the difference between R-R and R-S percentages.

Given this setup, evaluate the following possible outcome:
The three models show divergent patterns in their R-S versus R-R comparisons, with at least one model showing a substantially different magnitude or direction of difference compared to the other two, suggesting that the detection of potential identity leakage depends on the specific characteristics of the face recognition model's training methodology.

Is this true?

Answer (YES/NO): NO